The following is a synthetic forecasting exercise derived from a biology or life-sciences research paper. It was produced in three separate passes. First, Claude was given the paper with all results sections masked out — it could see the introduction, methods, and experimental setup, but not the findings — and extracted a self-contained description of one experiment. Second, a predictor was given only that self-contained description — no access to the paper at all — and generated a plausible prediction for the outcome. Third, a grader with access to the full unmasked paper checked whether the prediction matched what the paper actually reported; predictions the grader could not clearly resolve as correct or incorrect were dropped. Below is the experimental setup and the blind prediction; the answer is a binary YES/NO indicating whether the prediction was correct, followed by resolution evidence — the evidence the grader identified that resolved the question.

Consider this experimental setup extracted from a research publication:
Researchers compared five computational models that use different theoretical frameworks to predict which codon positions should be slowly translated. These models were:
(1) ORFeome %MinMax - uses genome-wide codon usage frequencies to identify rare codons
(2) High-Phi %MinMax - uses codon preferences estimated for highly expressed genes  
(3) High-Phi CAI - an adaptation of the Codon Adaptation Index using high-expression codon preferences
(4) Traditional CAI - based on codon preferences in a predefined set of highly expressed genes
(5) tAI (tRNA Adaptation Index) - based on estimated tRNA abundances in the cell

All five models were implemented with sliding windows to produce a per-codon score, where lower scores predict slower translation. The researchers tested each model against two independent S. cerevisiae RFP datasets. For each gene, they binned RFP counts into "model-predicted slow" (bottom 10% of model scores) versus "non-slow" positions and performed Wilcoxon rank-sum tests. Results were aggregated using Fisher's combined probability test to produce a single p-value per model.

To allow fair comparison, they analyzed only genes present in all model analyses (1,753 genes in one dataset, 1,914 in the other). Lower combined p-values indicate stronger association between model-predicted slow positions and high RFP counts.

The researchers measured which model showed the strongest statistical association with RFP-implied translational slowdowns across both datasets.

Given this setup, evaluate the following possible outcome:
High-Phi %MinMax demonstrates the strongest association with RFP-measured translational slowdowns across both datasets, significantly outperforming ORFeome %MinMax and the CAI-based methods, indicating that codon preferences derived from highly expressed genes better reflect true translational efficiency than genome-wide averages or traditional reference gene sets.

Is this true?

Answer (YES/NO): NO